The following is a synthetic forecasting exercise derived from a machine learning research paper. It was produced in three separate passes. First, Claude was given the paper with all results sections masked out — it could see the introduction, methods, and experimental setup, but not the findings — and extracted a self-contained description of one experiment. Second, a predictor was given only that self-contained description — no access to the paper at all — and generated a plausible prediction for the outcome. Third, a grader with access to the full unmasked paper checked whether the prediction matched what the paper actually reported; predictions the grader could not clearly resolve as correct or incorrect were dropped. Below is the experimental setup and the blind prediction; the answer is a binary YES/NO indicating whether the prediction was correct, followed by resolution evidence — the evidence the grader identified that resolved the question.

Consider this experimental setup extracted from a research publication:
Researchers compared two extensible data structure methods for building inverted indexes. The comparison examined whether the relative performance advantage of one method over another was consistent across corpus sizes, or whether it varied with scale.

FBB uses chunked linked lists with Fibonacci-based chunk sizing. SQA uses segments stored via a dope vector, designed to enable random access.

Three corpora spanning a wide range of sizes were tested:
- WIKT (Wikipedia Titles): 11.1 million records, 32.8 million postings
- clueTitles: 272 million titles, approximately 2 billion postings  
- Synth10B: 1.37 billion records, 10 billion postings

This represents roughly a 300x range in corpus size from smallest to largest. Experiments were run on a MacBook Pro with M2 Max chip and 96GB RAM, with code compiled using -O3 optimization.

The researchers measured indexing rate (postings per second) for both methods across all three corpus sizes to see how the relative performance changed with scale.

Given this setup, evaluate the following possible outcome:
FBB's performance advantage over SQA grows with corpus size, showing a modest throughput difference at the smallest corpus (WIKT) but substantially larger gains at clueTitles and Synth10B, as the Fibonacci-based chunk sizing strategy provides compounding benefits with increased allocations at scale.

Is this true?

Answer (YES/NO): NO